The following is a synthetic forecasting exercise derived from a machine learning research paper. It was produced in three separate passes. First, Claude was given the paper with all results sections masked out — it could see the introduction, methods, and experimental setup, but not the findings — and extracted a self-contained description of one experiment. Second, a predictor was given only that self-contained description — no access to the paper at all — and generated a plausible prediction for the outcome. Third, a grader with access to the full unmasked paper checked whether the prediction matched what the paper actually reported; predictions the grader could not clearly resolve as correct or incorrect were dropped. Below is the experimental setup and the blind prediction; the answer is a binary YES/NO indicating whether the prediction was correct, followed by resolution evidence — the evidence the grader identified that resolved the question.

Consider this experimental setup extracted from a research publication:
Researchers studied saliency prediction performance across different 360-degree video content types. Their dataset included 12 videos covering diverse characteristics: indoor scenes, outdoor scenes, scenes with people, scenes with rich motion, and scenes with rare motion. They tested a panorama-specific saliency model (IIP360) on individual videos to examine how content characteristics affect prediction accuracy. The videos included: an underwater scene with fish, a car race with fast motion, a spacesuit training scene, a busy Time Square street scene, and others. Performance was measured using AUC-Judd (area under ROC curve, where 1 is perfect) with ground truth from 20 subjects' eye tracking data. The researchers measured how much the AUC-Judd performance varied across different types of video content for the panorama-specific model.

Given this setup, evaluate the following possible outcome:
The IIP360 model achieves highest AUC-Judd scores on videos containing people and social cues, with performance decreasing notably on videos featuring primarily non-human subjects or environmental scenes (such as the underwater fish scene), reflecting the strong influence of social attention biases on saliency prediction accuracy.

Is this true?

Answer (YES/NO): NO